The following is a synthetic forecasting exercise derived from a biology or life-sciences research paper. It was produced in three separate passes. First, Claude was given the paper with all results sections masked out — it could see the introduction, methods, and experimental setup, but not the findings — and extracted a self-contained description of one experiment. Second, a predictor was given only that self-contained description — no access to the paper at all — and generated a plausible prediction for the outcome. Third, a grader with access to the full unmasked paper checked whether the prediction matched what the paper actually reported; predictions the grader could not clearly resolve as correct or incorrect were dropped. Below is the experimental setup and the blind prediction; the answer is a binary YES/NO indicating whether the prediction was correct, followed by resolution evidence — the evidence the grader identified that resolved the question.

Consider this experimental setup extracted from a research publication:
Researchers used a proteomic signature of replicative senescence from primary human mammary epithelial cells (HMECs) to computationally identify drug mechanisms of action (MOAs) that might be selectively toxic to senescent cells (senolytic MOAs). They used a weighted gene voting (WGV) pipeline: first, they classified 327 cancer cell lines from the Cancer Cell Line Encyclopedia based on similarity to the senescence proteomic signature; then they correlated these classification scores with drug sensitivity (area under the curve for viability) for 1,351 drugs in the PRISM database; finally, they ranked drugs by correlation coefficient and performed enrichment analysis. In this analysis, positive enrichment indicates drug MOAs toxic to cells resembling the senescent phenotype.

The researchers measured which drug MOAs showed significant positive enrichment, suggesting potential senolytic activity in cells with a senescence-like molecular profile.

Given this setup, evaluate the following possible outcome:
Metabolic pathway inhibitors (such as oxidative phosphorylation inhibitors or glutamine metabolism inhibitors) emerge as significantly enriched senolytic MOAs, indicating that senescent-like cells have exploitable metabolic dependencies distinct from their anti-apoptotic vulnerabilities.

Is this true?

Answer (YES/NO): NO